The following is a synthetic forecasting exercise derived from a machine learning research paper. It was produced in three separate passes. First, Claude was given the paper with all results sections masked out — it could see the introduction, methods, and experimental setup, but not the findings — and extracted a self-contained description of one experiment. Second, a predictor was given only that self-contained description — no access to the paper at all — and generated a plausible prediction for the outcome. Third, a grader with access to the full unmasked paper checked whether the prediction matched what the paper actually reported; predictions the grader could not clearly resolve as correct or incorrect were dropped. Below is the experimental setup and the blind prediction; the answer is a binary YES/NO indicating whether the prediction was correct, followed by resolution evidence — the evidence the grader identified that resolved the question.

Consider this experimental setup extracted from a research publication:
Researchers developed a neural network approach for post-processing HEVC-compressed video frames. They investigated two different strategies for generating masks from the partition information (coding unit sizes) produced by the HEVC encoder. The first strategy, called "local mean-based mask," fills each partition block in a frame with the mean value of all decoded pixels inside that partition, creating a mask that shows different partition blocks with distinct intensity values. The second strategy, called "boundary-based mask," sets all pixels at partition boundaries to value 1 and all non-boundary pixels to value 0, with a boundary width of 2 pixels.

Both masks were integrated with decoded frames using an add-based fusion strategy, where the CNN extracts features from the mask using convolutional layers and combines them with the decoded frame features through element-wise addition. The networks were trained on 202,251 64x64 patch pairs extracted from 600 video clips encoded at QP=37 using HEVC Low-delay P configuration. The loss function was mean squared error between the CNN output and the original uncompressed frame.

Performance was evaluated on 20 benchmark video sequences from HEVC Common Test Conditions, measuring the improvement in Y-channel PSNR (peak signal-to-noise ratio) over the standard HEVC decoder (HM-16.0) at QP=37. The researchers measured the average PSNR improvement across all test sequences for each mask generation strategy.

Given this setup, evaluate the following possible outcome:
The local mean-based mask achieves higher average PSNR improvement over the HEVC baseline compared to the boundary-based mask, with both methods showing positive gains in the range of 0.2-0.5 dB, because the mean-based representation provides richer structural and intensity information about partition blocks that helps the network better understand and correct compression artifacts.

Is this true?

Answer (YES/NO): YES